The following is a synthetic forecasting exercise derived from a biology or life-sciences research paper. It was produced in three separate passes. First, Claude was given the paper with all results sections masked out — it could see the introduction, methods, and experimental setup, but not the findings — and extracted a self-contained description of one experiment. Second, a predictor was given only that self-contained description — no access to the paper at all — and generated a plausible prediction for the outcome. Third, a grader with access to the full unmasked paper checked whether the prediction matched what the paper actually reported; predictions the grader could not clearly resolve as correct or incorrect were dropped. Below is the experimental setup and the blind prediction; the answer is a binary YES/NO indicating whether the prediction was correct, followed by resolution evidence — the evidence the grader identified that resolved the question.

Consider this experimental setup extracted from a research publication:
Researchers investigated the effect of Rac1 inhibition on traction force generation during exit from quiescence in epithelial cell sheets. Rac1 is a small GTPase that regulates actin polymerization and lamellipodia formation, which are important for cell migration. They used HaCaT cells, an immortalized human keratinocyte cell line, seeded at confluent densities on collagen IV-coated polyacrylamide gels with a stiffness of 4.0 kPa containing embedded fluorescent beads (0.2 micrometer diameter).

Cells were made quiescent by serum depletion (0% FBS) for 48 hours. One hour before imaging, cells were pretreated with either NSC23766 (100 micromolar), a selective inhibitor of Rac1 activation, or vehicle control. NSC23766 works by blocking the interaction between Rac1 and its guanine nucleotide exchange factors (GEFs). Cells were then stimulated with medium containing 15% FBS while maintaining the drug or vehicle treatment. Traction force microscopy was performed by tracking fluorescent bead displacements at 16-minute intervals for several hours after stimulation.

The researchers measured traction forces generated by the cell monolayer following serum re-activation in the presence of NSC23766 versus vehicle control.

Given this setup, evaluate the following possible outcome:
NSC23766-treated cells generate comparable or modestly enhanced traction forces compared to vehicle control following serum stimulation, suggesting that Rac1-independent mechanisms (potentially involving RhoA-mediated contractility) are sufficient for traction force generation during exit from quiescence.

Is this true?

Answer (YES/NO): YES